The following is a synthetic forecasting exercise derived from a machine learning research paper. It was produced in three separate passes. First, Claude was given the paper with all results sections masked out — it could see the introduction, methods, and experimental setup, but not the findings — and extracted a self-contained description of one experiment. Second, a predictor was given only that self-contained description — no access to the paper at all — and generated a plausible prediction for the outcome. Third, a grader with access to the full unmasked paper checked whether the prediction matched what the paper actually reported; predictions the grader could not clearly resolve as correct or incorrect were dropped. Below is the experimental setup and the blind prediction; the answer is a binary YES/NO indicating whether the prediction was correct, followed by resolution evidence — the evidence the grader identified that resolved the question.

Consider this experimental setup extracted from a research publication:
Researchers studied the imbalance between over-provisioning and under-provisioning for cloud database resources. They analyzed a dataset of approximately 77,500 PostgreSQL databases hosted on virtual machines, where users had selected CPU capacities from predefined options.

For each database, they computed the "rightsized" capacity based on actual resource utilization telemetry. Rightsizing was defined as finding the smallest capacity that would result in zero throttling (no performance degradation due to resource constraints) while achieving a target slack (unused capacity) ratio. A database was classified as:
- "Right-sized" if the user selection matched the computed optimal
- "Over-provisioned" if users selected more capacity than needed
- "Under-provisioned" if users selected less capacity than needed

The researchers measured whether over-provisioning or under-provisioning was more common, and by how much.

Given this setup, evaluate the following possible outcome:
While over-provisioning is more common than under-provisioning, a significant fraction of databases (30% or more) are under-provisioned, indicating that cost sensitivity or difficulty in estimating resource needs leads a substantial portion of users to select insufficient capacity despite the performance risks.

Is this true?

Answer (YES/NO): NO